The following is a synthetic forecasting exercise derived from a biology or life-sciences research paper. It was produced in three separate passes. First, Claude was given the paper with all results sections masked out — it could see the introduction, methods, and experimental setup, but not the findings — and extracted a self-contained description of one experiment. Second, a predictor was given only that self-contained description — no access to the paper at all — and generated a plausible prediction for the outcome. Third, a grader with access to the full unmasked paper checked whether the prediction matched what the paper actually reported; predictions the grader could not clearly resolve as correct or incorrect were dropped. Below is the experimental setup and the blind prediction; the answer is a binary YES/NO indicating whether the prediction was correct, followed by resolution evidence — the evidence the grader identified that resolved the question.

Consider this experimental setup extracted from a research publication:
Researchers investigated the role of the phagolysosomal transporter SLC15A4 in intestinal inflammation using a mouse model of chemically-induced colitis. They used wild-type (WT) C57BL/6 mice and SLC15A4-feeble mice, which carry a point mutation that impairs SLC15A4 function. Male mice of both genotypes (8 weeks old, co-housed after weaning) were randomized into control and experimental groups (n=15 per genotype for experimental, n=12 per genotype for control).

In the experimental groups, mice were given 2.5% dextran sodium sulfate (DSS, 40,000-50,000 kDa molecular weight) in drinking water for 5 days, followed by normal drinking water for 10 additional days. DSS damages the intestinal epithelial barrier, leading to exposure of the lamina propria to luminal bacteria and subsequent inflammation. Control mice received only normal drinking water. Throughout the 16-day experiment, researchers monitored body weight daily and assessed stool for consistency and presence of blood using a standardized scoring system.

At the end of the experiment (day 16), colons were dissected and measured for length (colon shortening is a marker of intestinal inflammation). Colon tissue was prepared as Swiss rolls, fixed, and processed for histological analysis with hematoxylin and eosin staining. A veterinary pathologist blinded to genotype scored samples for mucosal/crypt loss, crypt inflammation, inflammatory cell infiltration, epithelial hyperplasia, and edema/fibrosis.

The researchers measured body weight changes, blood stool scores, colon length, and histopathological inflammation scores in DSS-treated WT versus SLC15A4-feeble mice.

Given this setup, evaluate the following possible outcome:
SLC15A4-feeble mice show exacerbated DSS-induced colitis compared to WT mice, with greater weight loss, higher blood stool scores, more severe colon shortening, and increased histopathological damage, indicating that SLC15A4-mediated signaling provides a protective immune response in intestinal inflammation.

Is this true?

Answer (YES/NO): NO